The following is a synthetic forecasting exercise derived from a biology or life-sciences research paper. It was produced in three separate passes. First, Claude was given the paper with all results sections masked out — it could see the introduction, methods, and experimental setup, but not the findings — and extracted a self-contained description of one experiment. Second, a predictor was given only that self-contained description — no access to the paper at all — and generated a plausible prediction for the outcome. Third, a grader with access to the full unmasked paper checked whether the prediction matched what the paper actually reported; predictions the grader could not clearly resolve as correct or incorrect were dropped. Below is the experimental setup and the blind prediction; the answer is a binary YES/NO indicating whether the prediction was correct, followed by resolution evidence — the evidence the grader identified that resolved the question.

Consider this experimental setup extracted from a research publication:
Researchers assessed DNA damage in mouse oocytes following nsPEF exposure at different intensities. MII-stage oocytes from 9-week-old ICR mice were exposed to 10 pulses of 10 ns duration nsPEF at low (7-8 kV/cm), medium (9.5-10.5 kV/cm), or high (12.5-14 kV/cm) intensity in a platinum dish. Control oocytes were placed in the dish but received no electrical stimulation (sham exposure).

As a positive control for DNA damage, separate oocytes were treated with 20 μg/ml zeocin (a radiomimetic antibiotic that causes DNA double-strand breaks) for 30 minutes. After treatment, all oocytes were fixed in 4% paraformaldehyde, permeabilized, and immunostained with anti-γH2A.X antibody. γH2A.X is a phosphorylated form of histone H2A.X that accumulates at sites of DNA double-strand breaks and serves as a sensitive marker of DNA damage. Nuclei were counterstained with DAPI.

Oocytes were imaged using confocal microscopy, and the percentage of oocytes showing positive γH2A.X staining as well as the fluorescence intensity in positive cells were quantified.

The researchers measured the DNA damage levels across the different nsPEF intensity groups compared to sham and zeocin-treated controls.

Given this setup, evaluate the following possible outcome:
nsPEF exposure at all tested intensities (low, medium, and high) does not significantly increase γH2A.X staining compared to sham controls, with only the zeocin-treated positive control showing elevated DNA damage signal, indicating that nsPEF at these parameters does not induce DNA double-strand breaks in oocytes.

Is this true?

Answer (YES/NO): YES